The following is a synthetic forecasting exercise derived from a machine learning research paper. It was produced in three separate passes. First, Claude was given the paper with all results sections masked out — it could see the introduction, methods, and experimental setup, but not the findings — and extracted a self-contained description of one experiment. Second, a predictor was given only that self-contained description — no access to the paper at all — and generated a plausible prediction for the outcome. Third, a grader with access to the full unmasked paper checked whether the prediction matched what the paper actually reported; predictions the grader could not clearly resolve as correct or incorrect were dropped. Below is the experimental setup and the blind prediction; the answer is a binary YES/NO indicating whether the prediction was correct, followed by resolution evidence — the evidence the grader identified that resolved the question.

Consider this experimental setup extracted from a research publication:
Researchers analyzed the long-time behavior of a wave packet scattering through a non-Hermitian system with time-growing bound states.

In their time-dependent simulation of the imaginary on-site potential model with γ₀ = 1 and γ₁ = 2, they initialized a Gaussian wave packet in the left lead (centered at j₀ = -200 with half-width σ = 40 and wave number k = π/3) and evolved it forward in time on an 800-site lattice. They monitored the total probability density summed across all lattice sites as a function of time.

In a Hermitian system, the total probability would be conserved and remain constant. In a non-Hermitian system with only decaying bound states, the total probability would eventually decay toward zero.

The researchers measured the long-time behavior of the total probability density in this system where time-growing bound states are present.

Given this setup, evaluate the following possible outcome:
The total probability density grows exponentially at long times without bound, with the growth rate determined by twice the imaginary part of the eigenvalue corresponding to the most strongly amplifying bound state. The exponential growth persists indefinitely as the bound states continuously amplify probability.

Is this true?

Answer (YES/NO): YES